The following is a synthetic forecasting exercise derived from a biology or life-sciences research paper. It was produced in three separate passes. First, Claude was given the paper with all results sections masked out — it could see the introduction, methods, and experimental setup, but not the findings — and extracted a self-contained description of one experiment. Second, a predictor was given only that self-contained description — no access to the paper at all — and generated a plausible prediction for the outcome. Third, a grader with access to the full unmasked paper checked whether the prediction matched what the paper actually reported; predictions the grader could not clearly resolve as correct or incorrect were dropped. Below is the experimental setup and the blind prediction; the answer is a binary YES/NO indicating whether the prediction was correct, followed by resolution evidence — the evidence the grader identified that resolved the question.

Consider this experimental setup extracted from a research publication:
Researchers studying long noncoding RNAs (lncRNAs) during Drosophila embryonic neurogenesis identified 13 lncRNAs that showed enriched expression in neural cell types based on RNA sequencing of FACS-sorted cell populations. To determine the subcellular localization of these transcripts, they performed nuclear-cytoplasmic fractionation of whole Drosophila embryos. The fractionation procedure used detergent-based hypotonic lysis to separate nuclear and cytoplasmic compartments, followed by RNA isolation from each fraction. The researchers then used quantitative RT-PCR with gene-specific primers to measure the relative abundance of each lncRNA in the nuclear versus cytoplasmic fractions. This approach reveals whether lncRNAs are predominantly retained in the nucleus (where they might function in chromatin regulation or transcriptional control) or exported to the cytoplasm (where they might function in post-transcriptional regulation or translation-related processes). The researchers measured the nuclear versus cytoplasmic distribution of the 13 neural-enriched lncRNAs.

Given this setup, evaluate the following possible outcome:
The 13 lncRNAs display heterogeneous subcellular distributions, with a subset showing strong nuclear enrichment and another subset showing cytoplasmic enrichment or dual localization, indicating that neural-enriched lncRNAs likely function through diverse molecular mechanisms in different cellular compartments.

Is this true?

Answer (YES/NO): YES